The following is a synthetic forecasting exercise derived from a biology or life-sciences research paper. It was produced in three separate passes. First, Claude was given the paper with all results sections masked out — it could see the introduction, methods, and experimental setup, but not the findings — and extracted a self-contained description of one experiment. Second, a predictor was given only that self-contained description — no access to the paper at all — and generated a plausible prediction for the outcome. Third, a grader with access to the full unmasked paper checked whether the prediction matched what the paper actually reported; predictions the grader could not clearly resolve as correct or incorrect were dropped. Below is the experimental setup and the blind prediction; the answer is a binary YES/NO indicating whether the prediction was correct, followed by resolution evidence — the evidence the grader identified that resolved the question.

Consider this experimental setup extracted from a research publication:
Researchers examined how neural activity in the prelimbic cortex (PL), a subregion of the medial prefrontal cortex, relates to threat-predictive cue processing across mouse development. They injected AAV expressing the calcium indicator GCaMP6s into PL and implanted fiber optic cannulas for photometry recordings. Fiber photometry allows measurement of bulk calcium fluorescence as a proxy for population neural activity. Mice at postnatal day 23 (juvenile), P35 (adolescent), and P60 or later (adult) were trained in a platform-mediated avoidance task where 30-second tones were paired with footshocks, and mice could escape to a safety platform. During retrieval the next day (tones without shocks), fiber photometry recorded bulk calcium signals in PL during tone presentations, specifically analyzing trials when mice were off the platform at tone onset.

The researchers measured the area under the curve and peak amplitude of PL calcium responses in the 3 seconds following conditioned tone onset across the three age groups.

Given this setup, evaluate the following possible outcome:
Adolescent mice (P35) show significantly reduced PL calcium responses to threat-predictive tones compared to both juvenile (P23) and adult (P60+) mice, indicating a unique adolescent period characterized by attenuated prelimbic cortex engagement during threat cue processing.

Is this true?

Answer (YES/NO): NO